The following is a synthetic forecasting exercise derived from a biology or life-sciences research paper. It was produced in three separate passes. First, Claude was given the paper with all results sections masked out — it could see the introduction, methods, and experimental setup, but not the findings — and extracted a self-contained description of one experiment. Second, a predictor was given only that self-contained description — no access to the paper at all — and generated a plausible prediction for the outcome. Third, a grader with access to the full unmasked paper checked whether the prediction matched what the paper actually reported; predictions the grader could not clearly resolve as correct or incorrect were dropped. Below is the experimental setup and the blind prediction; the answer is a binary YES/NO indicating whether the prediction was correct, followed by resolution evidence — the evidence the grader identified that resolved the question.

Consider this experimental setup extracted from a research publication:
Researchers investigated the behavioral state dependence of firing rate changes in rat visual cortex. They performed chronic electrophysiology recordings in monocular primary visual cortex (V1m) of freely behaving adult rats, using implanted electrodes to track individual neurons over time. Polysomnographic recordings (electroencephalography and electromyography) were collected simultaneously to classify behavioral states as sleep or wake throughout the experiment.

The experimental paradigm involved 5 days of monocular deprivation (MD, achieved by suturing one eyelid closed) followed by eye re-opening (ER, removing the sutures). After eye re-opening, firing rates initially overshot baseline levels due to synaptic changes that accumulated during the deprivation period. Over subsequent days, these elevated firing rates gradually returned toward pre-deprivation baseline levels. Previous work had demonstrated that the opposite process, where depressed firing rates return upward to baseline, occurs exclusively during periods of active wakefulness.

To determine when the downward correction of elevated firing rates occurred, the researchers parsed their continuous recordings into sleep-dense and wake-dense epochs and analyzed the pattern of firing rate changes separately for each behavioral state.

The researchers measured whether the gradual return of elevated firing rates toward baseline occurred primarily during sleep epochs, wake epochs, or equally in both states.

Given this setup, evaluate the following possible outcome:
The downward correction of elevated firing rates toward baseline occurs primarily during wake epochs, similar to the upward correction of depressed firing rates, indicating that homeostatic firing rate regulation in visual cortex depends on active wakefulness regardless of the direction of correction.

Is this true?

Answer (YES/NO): NO